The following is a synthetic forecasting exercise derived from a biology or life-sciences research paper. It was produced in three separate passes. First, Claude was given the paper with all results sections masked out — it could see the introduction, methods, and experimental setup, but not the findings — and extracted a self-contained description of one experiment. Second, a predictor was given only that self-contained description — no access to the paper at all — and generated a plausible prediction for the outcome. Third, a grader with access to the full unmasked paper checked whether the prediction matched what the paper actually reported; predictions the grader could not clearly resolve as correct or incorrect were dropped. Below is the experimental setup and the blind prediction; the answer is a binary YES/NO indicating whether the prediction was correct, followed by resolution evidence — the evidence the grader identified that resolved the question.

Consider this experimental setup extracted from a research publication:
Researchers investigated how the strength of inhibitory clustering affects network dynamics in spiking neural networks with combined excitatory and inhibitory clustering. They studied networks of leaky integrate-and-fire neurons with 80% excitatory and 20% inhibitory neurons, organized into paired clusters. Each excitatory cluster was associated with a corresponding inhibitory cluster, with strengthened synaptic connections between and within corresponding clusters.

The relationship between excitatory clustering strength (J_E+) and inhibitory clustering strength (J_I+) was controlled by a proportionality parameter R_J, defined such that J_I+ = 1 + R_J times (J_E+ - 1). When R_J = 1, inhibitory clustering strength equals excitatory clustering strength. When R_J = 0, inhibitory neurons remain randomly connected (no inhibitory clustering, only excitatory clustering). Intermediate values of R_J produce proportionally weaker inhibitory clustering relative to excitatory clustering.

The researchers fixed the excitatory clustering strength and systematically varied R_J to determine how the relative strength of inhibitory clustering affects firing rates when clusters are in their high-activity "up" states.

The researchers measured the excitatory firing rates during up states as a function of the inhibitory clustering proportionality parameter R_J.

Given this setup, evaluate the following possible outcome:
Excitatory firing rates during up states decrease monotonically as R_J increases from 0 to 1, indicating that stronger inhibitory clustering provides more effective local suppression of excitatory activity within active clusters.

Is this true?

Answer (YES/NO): YES